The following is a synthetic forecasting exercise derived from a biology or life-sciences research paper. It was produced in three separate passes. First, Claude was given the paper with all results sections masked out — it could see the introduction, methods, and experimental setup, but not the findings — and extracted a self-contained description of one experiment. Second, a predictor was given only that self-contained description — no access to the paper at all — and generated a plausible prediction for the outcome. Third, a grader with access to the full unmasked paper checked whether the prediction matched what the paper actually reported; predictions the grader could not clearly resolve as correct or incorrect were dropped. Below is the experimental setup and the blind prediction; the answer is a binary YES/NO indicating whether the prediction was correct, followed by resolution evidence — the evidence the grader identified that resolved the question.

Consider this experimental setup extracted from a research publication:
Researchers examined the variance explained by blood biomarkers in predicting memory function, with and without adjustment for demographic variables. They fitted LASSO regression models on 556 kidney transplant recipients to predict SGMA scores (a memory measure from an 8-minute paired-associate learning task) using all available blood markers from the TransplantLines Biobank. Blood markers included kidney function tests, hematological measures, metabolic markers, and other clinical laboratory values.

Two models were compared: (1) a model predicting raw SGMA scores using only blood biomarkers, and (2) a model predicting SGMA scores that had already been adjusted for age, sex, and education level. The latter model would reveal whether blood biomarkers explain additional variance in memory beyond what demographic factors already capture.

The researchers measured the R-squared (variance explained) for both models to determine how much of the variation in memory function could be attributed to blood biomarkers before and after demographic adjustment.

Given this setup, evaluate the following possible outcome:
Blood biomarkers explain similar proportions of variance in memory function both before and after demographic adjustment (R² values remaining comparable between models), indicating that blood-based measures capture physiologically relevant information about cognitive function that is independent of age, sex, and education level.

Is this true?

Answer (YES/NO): NO